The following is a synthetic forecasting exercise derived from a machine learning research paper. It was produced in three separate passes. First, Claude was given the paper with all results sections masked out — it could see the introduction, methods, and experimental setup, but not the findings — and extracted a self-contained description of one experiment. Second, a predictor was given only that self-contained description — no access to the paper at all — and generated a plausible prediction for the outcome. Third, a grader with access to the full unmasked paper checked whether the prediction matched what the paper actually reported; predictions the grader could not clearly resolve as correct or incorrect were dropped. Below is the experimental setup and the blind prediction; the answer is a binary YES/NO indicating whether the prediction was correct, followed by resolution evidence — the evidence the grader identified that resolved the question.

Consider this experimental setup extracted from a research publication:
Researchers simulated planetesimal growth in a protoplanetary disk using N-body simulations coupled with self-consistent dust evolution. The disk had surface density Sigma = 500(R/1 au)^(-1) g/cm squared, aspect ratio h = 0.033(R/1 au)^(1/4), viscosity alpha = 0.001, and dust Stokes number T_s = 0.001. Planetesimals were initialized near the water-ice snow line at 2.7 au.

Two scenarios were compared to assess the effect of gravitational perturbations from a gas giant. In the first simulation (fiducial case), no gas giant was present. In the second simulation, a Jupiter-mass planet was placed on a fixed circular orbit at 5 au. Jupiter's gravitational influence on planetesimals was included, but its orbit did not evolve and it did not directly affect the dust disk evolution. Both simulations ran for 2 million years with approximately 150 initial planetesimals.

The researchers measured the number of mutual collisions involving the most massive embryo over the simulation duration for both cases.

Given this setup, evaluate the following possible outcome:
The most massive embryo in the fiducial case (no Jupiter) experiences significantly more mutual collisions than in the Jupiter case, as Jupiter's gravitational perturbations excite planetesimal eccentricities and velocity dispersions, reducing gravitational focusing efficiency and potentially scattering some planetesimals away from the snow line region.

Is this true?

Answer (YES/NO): NO